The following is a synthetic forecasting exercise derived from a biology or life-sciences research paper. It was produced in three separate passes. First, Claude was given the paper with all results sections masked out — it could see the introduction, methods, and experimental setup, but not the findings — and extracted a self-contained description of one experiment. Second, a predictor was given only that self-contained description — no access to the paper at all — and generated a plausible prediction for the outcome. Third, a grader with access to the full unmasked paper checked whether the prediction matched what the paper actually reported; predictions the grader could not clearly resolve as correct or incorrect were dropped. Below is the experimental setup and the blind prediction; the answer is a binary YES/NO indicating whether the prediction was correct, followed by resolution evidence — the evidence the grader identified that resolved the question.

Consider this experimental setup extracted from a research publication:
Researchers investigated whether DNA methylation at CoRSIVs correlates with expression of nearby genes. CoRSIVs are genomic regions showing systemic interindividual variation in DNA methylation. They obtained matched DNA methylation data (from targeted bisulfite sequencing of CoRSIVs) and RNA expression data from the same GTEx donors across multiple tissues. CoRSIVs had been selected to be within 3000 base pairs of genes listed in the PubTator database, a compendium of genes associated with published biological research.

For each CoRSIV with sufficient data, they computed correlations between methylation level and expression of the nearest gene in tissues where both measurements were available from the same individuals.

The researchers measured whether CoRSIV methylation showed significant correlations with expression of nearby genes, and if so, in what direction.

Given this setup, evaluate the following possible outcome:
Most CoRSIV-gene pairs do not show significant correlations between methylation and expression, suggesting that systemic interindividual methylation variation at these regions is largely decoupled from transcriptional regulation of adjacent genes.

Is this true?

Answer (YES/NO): NO